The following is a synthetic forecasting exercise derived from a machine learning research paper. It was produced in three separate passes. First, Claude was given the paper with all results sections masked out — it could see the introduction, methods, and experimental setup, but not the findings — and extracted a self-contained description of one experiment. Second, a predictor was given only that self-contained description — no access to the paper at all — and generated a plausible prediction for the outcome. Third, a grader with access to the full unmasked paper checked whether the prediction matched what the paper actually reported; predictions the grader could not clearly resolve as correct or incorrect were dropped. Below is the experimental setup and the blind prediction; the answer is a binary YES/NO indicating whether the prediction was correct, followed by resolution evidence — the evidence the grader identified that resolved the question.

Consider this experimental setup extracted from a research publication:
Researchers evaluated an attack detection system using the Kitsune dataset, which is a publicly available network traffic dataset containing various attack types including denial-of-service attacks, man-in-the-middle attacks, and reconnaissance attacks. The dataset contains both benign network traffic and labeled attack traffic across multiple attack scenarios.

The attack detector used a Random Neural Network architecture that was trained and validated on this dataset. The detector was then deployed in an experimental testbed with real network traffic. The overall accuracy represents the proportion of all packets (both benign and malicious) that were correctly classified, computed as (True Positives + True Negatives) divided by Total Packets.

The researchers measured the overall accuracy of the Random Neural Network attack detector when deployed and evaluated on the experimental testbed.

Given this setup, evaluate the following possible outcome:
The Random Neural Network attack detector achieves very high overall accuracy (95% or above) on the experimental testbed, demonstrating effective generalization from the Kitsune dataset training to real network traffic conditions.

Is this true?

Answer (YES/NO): YES